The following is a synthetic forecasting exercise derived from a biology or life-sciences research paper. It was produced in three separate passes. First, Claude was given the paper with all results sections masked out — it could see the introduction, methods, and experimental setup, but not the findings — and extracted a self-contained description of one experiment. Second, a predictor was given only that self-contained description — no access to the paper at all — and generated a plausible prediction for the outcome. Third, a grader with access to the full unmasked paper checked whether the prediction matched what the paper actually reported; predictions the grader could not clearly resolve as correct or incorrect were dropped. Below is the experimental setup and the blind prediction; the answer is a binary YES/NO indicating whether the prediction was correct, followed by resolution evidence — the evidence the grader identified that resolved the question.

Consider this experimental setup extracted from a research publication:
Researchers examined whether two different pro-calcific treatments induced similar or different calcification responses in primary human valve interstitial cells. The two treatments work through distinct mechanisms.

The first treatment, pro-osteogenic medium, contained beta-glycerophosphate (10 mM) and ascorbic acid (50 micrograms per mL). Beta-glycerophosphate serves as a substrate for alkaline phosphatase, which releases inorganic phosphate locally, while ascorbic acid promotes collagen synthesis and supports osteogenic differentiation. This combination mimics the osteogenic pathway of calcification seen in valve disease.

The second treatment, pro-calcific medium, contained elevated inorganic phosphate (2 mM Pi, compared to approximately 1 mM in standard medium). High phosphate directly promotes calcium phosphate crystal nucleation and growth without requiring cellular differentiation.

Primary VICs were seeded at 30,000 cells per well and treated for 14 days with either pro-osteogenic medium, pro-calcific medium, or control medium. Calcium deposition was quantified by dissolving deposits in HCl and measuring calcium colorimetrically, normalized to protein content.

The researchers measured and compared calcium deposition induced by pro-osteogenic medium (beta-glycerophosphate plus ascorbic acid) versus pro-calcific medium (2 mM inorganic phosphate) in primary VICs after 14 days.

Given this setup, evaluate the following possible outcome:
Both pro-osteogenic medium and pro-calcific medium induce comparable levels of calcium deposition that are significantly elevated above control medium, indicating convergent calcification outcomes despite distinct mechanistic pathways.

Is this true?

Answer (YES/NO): NO